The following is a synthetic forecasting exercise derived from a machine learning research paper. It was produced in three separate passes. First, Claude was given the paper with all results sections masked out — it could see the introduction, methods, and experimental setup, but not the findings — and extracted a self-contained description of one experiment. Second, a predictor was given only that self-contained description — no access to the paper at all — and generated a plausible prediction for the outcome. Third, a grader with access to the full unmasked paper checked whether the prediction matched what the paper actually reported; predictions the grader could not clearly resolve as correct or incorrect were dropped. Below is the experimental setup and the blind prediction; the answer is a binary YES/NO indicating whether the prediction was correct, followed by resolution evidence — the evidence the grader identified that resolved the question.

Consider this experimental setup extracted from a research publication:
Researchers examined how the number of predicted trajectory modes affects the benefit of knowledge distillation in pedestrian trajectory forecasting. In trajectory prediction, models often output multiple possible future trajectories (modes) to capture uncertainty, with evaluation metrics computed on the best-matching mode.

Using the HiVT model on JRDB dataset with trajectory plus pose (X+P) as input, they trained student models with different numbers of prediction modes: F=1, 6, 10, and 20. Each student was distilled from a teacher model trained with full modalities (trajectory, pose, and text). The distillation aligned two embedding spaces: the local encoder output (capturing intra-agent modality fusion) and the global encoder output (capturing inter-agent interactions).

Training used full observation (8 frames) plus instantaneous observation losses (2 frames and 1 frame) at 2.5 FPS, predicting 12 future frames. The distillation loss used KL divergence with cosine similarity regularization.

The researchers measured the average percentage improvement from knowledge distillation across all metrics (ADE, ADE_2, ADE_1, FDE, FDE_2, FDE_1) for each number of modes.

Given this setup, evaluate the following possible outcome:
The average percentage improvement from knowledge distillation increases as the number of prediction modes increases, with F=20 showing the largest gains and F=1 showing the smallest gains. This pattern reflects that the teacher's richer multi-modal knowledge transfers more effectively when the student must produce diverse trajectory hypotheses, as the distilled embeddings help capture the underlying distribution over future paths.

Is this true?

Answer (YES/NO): NO